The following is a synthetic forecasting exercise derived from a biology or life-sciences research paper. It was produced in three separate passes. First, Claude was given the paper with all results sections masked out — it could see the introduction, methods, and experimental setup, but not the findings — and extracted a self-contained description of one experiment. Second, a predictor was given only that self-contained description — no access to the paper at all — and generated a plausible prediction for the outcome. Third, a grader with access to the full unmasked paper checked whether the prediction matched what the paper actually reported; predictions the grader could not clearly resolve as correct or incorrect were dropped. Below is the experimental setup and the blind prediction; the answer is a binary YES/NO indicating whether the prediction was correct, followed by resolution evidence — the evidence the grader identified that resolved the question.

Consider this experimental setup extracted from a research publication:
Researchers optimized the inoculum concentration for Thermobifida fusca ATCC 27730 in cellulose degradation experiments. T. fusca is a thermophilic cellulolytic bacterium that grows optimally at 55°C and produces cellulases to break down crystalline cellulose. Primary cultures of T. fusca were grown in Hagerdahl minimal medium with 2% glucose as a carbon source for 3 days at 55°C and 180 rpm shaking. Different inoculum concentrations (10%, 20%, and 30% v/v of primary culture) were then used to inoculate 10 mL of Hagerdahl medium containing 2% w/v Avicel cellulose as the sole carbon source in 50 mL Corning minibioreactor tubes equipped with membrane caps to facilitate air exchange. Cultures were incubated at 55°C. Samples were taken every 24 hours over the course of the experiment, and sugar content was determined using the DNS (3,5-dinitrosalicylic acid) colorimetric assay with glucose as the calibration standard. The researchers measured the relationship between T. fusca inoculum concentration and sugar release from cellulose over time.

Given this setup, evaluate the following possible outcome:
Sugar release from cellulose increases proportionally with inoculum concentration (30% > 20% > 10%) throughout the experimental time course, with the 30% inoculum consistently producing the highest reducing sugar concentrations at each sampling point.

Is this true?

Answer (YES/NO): NO